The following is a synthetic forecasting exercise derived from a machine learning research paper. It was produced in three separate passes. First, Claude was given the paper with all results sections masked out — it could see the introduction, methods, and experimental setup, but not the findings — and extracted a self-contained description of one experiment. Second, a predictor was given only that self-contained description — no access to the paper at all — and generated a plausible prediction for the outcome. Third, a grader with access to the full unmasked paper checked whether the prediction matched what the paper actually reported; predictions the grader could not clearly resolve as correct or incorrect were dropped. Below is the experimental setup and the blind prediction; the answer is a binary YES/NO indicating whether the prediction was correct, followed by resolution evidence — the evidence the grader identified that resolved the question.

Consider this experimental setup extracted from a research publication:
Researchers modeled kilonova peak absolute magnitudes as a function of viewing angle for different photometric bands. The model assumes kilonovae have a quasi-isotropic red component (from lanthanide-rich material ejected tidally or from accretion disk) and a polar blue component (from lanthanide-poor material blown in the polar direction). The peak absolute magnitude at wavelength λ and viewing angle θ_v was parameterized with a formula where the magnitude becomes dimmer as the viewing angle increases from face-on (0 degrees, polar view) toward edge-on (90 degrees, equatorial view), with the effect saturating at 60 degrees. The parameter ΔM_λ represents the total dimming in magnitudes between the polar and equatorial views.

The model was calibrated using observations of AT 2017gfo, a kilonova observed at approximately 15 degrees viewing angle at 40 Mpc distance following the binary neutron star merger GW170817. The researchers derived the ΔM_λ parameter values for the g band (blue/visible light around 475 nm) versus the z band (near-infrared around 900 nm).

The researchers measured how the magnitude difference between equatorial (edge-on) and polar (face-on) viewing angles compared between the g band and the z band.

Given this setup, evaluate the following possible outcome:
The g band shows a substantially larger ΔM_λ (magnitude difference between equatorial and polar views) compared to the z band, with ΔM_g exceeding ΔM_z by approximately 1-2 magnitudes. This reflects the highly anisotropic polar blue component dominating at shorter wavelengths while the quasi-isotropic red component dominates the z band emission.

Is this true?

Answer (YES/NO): NO